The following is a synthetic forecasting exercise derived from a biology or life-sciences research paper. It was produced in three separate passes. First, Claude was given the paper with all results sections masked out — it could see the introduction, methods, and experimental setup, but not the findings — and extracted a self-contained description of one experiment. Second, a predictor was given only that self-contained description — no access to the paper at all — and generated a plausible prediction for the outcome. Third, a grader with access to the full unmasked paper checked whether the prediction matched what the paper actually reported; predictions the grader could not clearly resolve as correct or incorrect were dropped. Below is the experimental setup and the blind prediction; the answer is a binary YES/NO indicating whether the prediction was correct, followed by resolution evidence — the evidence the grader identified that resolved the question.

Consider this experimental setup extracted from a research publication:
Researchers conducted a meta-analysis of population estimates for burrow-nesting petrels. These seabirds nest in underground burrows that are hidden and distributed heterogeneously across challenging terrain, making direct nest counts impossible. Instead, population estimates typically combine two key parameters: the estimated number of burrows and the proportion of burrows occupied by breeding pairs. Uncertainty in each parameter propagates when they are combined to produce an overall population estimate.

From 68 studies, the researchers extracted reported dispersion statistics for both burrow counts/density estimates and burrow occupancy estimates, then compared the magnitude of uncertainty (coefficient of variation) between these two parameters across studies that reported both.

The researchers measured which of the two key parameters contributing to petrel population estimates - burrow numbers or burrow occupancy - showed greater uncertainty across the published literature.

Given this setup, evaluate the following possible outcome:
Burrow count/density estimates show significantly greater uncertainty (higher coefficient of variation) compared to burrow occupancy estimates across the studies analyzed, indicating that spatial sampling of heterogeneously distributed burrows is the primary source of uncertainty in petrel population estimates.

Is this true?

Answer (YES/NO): YES